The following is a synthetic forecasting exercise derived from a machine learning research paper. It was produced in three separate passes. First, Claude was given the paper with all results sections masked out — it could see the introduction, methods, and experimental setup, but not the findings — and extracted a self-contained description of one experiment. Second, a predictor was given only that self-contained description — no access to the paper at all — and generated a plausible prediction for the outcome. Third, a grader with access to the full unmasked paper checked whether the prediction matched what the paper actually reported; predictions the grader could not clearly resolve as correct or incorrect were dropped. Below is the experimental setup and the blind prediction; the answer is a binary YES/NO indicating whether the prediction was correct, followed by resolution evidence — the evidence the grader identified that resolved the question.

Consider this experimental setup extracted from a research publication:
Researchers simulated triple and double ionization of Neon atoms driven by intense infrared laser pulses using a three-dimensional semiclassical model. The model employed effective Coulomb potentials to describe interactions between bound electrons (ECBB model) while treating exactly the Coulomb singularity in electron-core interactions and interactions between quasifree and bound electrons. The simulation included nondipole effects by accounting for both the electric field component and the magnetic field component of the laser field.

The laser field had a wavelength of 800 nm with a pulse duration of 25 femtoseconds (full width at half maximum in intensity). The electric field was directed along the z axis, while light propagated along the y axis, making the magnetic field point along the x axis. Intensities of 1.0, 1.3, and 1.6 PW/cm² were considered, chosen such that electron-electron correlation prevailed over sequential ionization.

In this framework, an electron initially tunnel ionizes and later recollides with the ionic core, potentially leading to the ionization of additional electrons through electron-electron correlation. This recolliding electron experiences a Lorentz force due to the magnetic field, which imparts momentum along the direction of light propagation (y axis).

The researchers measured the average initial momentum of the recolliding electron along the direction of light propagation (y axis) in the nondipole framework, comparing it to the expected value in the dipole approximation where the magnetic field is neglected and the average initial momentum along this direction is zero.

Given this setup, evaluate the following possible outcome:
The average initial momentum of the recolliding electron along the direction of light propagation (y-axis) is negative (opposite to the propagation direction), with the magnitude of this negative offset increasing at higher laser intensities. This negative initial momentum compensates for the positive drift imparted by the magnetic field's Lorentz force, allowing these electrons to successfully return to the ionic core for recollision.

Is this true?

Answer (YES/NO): NO